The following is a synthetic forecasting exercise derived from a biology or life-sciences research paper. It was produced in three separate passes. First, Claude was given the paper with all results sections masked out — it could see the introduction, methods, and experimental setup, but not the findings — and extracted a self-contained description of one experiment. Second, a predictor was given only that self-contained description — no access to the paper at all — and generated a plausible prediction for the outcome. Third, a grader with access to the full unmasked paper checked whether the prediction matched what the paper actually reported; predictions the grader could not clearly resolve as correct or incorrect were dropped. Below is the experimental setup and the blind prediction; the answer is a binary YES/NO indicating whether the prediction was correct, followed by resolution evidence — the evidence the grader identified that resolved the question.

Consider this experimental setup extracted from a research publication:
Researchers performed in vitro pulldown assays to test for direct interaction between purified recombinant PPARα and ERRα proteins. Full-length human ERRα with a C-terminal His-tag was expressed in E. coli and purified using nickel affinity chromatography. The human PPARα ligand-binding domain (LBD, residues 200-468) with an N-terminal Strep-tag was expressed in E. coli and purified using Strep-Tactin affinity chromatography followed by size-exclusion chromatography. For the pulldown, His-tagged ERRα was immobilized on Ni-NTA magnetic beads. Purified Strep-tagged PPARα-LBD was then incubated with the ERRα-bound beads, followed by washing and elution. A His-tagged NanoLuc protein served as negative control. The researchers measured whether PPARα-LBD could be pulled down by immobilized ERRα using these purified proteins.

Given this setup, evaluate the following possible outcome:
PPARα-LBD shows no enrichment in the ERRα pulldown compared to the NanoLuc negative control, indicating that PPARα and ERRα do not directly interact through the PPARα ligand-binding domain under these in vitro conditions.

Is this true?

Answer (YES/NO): NO